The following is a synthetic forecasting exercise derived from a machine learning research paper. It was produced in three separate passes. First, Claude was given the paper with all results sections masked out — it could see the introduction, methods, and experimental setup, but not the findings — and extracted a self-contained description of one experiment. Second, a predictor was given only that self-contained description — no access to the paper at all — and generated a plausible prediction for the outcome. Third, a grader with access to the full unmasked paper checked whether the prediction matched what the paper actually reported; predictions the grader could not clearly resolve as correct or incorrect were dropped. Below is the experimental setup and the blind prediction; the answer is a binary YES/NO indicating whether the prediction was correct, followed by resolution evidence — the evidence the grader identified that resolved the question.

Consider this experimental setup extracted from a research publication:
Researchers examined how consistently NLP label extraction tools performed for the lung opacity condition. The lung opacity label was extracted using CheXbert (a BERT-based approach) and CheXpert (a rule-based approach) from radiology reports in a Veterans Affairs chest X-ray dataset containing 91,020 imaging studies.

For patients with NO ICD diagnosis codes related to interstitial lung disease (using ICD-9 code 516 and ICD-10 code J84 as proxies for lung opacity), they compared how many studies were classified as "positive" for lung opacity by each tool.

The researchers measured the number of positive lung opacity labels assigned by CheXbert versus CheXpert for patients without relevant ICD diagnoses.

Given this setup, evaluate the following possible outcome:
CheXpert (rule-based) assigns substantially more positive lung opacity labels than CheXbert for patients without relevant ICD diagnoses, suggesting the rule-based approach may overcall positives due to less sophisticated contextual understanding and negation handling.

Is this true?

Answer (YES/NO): YES